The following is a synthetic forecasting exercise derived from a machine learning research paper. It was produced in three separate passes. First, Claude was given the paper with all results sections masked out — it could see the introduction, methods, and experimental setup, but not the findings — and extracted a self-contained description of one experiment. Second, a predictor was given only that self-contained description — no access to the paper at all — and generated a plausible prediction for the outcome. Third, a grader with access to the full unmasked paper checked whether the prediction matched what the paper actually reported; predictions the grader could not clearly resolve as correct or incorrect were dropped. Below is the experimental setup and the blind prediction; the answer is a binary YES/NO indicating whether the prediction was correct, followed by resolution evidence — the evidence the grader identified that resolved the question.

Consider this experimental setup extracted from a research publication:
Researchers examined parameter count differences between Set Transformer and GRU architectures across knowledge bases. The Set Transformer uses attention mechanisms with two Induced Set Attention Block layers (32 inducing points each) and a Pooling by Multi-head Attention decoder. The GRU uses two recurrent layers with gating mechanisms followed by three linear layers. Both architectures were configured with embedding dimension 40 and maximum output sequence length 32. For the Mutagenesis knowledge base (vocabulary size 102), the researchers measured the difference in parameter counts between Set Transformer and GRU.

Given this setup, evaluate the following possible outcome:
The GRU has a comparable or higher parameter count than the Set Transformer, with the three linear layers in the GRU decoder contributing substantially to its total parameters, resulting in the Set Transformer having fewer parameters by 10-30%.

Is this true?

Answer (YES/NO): NO